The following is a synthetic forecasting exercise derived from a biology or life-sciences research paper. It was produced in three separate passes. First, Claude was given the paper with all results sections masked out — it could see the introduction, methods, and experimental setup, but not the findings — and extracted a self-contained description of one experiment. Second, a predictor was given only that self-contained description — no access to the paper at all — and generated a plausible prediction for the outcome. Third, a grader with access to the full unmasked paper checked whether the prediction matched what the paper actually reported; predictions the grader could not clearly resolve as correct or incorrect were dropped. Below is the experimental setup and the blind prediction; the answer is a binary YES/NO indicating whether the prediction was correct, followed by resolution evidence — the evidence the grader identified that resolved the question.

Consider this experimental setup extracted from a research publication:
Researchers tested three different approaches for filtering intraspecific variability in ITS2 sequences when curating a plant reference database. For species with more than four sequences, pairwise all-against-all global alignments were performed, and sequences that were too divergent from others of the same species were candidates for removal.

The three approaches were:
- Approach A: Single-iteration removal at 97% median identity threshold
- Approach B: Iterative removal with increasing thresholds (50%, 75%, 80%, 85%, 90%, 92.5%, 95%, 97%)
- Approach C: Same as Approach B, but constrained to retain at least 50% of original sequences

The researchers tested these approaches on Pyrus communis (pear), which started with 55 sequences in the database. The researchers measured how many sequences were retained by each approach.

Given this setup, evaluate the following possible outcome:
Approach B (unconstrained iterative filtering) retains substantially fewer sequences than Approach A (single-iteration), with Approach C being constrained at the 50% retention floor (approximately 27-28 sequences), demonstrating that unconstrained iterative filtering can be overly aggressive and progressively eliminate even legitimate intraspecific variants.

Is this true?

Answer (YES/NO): NO